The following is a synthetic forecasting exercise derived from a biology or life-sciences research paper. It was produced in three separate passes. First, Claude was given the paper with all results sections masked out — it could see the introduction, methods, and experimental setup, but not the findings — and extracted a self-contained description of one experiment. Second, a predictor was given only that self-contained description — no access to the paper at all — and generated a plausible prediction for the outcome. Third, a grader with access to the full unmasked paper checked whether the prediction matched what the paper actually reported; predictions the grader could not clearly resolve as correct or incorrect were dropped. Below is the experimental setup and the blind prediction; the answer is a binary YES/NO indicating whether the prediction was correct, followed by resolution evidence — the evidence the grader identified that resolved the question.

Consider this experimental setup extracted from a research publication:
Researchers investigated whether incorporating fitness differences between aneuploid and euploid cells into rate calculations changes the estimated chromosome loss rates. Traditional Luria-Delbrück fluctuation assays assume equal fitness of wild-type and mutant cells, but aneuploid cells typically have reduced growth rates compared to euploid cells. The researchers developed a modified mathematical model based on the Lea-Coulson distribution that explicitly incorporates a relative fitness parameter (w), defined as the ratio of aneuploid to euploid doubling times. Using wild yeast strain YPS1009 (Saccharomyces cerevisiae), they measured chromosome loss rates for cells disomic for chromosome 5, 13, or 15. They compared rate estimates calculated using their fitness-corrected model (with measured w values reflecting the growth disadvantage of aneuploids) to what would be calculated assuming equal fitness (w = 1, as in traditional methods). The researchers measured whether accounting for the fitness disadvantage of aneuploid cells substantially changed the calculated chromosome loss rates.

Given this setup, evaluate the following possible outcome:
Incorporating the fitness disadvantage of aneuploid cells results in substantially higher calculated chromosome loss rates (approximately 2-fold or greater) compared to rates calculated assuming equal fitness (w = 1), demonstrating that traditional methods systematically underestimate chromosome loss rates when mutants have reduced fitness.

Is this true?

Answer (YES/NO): NO